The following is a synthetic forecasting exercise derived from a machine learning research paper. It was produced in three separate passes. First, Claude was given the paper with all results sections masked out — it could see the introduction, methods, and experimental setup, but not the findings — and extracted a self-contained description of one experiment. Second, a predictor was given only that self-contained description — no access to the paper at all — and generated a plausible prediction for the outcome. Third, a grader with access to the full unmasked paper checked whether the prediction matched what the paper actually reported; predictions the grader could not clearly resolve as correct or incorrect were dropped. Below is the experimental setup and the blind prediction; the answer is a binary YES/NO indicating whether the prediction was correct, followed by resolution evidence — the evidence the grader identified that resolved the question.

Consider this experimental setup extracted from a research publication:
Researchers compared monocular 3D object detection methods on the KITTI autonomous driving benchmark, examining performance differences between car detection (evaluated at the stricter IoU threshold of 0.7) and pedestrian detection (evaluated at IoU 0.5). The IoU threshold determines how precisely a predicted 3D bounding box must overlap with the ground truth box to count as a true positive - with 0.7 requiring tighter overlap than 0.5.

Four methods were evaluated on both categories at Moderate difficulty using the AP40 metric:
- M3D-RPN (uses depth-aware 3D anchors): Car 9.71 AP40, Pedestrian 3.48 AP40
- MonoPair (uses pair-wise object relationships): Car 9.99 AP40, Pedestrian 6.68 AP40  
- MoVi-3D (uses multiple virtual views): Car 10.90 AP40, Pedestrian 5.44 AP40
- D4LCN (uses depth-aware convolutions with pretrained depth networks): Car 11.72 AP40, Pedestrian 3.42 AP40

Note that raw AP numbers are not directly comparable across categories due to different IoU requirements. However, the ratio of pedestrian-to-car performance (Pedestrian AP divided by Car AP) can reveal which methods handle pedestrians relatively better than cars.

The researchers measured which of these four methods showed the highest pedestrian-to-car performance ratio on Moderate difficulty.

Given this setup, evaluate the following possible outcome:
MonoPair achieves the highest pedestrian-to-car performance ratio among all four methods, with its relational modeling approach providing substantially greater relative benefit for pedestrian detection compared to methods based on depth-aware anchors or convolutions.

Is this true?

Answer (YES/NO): YES